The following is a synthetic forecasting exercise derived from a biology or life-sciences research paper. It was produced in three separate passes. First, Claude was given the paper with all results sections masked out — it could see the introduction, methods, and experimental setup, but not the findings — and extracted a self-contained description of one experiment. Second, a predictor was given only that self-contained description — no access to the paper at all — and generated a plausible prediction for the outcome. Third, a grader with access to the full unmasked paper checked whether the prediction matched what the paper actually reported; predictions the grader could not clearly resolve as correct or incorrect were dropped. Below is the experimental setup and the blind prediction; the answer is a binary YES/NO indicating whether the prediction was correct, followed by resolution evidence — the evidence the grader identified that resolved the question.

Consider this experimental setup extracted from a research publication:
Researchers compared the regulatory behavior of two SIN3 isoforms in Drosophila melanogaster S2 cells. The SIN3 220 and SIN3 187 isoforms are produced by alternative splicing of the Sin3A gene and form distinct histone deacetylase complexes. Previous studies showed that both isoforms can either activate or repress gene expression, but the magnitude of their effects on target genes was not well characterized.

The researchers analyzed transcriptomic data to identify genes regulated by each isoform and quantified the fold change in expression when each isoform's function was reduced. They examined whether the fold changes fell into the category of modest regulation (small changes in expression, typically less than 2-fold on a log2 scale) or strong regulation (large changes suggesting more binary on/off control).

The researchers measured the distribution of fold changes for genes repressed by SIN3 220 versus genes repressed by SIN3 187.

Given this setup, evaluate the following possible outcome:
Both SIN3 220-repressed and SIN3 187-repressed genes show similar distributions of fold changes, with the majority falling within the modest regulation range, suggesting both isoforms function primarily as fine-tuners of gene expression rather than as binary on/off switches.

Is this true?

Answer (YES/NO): YES